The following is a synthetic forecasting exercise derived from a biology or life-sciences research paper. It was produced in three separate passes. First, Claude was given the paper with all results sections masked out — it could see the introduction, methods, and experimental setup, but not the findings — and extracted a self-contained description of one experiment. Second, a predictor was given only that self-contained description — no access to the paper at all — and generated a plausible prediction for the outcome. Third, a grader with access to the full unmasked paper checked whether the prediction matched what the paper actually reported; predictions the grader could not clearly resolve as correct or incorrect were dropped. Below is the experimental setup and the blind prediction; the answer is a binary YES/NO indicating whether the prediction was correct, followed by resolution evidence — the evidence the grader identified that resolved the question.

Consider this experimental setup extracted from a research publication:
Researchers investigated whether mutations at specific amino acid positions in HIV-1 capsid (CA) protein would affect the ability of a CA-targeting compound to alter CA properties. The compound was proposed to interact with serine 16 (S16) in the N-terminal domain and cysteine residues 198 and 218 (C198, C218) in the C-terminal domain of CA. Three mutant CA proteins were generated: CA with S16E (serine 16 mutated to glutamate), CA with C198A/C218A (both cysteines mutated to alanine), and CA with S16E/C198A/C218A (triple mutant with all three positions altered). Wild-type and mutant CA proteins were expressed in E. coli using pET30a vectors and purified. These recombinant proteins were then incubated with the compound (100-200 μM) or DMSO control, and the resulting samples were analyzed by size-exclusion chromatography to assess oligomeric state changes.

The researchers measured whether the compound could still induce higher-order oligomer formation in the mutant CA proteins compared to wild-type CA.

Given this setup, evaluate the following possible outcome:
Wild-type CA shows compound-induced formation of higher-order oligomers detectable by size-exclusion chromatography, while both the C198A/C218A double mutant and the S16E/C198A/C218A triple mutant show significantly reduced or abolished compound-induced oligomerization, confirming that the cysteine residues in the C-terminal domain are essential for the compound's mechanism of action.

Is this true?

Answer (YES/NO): NO